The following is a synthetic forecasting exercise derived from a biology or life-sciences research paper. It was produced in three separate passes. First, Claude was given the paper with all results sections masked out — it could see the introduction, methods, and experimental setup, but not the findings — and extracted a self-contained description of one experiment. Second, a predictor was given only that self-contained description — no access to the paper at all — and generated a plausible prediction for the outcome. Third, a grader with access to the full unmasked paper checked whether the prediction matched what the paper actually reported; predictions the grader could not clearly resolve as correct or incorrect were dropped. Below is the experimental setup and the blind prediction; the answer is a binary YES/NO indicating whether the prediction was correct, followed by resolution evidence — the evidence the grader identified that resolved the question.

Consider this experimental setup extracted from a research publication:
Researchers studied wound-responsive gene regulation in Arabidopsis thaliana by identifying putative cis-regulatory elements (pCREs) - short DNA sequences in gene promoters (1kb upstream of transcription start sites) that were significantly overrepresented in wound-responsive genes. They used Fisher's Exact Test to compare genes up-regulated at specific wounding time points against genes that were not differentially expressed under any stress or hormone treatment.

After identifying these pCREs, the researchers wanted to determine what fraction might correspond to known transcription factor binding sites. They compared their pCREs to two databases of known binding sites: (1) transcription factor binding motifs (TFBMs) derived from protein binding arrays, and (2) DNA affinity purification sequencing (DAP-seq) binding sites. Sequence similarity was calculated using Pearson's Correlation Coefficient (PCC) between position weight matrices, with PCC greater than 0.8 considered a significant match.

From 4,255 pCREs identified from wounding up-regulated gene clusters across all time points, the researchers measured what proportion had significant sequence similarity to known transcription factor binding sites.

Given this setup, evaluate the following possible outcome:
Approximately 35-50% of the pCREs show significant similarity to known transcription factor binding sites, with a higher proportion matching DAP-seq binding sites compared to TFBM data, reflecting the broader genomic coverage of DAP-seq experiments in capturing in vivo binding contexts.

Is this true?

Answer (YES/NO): NO